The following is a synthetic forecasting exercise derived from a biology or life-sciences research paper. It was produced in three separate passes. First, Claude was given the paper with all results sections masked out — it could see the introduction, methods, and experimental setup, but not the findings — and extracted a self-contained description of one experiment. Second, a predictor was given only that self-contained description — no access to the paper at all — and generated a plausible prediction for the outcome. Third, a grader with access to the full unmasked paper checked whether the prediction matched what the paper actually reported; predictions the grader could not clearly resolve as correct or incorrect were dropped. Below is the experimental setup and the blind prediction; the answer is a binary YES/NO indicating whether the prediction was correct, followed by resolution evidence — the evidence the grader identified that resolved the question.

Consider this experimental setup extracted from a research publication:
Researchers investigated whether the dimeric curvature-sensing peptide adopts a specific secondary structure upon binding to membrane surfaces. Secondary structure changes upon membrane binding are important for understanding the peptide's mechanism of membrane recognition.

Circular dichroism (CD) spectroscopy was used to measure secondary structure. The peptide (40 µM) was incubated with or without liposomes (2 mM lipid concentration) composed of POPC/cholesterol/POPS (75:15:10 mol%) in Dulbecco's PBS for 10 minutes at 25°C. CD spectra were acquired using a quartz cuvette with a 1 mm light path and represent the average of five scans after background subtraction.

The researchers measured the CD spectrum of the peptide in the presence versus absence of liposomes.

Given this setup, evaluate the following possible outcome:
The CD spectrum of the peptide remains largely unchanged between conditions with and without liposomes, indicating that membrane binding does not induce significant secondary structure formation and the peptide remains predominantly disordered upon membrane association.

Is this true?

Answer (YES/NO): NO